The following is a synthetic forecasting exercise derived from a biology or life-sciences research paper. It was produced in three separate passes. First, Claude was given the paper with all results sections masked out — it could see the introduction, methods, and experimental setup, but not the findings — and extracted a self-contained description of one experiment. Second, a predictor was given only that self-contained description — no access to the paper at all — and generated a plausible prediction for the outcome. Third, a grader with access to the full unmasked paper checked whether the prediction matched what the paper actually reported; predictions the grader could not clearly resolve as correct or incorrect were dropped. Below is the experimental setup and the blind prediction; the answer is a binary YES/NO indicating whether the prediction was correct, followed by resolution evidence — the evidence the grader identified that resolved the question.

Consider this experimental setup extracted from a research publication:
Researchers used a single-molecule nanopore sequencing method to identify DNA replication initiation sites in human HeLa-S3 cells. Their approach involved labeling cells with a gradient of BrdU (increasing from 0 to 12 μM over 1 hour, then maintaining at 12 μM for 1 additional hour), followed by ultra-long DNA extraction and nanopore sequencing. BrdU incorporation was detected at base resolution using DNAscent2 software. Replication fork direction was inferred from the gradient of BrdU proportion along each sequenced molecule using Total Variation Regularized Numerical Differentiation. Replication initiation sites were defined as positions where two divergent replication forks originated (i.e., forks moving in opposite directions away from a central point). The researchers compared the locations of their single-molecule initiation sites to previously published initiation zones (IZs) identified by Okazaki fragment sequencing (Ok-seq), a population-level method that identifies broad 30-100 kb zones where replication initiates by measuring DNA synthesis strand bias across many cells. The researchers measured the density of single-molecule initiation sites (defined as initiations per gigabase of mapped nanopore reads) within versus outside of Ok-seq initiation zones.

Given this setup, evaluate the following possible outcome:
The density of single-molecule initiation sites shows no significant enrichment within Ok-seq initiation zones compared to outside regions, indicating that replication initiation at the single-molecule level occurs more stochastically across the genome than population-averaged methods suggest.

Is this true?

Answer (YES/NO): NO